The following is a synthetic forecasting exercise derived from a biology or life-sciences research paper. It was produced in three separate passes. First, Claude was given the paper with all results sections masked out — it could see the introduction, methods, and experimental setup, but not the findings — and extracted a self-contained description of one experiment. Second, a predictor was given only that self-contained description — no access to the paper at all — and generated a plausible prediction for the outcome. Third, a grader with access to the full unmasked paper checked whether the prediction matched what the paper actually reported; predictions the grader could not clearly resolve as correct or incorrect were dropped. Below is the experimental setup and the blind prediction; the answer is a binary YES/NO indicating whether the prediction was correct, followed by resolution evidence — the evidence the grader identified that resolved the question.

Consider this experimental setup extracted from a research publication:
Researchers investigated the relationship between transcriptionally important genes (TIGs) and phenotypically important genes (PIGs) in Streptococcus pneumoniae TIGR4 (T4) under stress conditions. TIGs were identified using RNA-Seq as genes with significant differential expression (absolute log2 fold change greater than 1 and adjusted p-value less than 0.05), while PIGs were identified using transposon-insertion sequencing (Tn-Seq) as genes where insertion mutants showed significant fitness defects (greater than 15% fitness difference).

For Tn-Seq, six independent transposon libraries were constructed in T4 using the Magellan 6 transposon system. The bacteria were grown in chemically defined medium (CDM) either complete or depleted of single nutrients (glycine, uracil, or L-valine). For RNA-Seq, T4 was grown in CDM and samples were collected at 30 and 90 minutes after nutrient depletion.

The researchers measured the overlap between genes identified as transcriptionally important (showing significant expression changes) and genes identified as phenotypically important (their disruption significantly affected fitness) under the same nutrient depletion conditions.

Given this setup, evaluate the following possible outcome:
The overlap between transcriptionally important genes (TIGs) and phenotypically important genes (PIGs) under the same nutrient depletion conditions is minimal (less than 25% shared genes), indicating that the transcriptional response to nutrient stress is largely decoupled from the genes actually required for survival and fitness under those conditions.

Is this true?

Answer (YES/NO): YES